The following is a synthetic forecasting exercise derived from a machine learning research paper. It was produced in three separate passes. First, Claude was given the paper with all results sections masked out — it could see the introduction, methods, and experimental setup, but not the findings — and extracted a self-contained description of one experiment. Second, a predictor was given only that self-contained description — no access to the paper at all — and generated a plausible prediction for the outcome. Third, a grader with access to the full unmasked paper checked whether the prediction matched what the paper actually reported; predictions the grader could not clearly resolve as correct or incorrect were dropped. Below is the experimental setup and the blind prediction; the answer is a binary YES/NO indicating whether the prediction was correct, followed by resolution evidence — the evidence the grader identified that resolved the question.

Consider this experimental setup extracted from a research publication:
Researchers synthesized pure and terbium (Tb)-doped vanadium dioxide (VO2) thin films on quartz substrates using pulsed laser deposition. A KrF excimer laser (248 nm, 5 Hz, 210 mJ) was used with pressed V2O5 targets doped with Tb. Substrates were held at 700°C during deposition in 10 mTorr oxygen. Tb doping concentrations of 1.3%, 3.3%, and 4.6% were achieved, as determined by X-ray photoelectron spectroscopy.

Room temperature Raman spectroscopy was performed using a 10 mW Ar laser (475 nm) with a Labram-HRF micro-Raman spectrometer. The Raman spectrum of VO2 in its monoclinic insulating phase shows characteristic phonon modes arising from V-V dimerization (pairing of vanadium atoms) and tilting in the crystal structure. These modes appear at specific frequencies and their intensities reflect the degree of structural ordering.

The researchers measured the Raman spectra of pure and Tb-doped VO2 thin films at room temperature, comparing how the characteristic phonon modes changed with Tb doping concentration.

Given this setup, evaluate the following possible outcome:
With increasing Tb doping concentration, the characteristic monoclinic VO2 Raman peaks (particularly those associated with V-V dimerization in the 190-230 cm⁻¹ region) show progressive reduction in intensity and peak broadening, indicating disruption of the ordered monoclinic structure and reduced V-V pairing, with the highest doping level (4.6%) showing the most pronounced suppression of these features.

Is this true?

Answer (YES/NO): NO